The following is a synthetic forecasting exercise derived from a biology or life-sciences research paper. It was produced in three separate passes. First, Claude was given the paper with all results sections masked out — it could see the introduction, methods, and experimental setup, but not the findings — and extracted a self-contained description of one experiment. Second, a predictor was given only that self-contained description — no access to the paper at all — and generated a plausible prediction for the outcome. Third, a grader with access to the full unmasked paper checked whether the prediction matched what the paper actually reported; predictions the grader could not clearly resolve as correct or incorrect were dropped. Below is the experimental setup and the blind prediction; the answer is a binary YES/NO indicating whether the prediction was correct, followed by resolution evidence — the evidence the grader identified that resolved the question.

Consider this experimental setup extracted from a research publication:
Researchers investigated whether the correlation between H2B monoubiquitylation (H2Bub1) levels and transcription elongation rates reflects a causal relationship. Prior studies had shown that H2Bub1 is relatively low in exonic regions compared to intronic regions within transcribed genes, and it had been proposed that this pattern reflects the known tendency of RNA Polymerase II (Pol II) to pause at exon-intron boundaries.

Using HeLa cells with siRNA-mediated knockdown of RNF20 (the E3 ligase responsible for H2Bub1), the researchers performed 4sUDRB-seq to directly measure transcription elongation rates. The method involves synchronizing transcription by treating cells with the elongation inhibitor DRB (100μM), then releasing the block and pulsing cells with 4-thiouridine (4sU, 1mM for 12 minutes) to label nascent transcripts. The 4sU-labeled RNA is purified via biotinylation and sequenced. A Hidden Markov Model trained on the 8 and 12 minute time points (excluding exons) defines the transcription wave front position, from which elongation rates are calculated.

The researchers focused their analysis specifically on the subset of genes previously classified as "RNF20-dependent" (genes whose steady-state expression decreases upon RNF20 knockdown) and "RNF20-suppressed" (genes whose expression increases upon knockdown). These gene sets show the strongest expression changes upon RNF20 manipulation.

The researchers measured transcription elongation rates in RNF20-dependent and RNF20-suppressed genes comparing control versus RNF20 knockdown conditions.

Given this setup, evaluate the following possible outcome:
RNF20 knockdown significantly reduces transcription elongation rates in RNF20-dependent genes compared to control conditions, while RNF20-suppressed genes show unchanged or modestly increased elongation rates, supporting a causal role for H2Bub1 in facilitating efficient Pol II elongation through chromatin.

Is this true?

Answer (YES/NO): NO